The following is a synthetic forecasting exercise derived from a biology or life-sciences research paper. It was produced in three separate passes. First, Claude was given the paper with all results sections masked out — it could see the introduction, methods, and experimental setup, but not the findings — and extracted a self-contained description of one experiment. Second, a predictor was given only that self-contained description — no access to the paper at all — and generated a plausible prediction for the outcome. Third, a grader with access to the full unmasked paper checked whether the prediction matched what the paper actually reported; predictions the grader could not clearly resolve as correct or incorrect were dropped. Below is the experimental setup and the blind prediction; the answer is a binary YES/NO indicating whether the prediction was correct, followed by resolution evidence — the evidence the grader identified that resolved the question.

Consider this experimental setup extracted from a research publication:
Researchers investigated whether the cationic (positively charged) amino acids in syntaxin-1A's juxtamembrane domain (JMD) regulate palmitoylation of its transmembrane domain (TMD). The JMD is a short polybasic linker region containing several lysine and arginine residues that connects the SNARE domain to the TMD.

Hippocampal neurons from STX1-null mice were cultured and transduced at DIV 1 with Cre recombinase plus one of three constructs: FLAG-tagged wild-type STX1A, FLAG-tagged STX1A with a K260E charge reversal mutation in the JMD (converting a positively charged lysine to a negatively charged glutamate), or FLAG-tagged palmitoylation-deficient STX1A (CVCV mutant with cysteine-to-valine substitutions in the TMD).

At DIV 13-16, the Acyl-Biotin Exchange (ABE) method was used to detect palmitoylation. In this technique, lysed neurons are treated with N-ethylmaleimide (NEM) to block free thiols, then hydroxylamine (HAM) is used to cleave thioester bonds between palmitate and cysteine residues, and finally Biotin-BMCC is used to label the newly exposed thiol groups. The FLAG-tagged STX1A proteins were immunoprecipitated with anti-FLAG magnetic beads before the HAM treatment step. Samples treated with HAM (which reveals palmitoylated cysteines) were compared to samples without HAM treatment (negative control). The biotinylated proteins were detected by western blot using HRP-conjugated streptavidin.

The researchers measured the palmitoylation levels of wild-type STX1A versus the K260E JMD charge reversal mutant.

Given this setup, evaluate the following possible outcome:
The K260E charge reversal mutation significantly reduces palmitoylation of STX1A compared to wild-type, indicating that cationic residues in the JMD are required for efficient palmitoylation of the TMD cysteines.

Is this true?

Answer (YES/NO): YES